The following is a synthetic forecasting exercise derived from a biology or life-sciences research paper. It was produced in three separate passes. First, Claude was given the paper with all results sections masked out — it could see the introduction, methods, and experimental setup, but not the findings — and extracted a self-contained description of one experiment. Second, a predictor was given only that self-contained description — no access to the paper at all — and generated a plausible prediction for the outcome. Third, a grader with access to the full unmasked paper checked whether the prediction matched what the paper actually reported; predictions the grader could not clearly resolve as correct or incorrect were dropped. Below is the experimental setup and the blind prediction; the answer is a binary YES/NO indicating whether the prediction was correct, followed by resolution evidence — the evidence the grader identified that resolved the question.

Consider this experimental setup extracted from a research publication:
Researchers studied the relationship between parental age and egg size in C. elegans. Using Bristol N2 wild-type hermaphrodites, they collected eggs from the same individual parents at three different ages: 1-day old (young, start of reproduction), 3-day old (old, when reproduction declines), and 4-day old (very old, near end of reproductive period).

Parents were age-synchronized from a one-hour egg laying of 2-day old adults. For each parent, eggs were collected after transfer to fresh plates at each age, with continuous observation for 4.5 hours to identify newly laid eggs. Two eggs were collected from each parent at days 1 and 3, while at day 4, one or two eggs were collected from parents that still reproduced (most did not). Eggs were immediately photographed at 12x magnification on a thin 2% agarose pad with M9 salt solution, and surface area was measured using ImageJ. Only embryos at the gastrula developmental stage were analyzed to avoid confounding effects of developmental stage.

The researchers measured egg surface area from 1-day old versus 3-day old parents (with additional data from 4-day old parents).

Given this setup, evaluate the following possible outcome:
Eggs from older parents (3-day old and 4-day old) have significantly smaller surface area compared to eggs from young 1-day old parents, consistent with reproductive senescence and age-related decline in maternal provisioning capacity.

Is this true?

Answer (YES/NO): NO